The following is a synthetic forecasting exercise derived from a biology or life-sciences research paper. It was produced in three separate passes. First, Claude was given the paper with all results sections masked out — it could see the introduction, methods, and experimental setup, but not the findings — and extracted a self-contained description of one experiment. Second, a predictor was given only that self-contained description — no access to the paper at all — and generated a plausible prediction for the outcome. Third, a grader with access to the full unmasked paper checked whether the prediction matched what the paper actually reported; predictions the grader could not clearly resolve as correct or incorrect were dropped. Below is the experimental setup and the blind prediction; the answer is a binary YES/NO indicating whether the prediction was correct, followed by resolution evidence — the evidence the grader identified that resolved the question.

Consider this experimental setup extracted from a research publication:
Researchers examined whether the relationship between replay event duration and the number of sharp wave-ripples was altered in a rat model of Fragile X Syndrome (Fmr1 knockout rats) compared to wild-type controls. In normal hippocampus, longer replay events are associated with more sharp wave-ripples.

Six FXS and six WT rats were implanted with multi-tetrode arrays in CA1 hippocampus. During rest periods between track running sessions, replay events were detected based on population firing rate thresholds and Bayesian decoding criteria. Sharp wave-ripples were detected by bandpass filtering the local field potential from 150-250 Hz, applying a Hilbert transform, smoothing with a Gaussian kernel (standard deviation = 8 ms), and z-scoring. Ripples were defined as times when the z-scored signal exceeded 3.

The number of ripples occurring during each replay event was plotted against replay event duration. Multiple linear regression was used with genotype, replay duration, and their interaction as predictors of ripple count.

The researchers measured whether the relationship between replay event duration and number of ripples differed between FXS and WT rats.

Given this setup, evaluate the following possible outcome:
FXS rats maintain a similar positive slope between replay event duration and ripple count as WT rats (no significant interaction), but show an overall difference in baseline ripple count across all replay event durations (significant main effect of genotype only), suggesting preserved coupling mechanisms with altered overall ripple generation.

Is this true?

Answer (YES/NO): NO